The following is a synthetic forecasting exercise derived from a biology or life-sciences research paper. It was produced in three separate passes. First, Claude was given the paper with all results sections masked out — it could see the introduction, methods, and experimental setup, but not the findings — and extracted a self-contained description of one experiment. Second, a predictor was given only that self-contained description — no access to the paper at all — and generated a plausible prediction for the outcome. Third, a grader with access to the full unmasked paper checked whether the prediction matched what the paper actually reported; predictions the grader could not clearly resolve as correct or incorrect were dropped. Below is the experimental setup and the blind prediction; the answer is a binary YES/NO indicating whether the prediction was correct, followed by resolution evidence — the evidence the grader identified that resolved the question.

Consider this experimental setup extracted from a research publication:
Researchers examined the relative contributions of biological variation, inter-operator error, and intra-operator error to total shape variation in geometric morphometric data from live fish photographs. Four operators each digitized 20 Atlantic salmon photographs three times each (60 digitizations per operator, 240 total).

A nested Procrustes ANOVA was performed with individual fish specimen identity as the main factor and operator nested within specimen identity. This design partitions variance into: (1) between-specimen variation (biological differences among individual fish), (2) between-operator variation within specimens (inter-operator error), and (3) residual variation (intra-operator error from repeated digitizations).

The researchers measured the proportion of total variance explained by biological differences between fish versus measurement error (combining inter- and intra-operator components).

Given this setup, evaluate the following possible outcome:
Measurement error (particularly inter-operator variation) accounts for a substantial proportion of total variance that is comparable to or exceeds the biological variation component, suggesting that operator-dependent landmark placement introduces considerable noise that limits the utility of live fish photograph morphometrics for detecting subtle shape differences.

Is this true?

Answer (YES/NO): NO